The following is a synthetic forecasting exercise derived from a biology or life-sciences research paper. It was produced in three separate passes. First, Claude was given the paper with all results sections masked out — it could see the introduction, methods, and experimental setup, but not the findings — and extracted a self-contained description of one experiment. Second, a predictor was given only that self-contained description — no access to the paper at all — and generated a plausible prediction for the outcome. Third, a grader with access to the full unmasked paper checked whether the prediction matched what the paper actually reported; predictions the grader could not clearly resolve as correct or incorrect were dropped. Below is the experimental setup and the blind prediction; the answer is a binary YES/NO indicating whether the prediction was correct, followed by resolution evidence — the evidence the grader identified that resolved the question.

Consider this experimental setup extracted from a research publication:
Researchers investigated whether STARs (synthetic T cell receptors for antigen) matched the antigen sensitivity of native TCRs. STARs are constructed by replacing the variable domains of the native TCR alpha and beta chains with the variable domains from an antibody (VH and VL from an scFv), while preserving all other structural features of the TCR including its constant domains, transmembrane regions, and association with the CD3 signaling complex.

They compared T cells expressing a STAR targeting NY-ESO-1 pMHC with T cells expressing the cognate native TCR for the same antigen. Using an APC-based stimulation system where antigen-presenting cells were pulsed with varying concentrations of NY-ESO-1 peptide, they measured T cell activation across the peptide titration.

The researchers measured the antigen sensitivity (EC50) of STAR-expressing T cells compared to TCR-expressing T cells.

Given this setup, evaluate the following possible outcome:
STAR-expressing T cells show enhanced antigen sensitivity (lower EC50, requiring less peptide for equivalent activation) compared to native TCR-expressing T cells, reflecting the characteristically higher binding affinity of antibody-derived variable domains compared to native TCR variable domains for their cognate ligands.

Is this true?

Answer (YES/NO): NO